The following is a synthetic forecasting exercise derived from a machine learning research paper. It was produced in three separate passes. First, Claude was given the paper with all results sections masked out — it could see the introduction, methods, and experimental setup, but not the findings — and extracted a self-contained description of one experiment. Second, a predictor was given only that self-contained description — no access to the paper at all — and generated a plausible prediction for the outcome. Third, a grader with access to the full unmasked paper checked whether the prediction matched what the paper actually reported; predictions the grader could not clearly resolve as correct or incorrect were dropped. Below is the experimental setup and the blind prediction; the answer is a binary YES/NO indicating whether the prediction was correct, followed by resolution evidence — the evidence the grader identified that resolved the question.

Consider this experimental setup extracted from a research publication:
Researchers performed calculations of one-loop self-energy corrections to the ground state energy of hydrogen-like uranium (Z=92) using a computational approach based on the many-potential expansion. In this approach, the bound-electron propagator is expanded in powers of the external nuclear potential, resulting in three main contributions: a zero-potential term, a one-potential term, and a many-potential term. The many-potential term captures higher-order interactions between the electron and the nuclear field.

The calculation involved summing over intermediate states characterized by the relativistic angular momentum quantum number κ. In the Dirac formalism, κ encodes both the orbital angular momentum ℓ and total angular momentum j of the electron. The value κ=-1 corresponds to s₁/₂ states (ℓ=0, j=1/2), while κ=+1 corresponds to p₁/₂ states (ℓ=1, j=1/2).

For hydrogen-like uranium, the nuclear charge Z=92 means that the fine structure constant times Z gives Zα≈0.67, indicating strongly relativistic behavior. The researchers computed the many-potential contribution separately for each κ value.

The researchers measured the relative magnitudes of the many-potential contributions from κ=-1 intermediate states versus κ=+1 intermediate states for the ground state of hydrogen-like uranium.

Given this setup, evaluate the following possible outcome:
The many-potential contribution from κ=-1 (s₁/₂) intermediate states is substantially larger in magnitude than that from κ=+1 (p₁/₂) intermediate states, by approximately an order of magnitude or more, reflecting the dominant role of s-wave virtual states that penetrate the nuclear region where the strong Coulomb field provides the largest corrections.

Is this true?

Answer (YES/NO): YES